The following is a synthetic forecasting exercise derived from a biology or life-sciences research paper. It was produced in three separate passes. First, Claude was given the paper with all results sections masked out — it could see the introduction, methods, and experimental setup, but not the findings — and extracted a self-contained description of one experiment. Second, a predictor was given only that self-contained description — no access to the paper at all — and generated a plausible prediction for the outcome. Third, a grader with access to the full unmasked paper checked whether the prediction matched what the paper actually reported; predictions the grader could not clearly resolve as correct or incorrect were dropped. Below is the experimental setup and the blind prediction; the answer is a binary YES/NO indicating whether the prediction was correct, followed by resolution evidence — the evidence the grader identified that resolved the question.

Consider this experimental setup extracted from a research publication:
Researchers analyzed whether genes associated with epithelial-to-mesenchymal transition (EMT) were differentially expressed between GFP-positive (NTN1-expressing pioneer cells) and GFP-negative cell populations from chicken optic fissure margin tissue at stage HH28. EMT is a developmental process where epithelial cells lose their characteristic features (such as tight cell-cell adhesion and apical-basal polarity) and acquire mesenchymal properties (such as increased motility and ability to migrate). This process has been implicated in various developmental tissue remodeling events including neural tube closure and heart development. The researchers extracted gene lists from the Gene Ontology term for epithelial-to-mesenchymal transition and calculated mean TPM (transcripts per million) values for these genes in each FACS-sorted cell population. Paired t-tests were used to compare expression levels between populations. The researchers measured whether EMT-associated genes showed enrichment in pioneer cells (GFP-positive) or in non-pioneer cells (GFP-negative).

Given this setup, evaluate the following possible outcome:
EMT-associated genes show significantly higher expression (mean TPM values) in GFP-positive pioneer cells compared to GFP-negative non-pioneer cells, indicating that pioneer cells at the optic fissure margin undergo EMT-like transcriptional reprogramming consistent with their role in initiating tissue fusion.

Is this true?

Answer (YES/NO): NO